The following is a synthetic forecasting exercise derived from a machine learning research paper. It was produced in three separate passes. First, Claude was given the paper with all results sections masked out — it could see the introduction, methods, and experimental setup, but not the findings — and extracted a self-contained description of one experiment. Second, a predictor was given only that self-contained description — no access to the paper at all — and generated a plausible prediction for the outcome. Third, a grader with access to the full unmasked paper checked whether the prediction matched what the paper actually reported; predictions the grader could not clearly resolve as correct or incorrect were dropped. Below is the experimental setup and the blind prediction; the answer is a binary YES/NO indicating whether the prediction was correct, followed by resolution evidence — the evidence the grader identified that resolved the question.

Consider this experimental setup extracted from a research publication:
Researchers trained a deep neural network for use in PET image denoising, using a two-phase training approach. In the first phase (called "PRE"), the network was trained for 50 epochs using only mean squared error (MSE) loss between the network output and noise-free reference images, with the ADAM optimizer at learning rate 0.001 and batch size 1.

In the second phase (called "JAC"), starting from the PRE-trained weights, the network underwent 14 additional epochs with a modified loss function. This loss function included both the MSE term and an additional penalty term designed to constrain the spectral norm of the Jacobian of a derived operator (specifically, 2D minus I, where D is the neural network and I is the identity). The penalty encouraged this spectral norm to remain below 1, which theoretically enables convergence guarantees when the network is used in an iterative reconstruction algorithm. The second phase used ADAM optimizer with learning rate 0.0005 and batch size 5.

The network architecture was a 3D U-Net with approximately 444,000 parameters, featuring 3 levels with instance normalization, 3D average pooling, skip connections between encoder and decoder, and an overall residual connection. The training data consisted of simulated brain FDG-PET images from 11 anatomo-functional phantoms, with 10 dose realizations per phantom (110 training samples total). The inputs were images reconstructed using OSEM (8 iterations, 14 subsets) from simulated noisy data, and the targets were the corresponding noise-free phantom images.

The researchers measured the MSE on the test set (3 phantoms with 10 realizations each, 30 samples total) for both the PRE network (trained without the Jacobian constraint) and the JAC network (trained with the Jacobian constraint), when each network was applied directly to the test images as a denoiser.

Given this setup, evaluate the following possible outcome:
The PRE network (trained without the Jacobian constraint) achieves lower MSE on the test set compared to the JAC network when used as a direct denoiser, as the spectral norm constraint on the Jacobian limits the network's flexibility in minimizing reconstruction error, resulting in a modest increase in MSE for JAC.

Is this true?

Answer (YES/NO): YES